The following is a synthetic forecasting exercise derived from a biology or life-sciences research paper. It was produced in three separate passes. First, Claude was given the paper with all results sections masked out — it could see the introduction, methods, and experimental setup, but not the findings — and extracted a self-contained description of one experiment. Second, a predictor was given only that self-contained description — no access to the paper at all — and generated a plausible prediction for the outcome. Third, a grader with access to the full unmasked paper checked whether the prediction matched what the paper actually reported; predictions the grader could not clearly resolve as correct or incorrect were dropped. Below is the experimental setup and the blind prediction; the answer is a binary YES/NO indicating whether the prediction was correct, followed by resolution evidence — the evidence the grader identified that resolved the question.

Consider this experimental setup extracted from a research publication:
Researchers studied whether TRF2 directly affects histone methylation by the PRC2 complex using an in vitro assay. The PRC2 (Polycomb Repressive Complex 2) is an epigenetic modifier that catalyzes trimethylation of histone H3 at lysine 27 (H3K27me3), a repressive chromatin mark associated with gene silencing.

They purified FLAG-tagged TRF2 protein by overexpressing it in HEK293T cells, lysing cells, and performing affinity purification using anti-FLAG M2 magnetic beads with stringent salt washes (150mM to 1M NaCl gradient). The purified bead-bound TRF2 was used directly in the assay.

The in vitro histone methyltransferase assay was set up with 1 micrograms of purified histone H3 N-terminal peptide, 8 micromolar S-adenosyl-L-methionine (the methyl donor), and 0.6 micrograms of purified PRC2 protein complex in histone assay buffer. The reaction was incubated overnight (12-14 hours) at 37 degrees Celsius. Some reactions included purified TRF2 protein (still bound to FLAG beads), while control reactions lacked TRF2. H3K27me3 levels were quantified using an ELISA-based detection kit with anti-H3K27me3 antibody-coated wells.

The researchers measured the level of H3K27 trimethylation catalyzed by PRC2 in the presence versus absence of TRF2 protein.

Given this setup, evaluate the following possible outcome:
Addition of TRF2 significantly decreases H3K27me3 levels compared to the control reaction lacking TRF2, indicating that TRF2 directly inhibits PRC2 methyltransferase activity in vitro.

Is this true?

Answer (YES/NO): NO